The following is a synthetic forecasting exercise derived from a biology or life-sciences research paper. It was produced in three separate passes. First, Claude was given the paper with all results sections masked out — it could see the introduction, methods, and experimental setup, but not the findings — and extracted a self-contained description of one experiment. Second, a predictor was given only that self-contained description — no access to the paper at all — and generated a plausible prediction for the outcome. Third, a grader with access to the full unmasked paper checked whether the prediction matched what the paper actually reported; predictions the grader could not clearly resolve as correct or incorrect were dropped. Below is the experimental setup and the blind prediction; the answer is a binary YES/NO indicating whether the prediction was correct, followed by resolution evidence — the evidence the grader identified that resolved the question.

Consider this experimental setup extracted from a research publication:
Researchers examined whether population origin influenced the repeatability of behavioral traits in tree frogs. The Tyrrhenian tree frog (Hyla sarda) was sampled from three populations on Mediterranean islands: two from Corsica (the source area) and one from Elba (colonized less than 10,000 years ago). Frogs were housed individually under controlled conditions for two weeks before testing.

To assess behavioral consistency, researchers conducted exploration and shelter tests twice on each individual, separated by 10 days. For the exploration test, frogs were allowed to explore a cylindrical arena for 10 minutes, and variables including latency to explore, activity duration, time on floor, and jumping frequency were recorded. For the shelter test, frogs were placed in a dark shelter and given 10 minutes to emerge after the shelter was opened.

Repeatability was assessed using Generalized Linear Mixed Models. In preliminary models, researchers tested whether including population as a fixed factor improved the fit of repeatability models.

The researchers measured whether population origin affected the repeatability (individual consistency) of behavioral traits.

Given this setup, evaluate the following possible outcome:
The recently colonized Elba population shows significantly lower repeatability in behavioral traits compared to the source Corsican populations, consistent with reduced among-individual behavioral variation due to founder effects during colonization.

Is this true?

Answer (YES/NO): NO